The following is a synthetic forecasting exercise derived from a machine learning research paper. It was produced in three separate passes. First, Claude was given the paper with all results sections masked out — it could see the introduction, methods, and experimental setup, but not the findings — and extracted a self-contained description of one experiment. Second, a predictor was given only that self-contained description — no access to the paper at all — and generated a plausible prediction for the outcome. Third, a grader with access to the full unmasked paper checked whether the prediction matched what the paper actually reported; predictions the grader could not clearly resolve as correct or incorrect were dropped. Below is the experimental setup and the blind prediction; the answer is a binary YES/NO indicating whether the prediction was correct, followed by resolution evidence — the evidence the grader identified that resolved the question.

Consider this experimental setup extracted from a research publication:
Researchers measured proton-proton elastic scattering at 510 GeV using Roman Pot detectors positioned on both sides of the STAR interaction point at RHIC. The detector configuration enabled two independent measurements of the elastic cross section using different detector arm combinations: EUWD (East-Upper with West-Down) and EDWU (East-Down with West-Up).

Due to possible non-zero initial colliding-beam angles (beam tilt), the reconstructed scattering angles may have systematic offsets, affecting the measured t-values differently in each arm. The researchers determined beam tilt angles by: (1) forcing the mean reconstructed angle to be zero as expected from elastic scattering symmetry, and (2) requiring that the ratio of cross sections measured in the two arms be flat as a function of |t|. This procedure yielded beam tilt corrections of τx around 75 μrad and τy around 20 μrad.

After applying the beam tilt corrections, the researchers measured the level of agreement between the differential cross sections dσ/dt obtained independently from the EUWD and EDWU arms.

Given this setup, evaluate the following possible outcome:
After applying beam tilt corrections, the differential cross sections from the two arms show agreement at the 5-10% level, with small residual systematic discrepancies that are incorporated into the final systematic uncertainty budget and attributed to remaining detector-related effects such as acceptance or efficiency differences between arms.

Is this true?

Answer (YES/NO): NO